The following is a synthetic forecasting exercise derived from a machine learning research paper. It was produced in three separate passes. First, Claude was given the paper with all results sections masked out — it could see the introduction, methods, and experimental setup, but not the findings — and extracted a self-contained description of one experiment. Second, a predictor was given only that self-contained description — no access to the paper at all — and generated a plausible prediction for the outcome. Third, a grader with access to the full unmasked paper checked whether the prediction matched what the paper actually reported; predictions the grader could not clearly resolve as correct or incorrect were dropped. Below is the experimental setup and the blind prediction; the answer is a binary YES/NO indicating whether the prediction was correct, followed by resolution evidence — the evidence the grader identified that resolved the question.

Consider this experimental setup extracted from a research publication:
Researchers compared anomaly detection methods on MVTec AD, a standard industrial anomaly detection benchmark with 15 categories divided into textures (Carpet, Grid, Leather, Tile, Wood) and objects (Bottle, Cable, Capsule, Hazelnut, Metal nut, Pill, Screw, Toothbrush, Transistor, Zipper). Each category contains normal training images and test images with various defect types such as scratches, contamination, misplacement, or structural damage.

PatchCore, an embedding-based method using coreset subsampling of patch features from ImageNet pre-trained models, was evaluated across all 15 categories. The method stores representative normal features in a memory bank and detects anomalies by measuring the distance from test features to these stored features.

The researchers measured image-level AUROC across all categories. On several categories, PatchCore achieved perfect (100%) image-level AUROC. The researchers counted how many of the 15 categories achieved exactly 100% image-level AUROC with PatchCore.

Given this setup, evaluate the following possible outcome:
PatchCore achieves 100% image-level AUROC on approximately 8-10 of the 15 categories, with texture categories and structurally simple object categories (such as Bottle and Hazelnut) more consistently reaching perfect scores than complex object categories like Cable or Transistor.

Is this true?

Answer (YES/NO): NO